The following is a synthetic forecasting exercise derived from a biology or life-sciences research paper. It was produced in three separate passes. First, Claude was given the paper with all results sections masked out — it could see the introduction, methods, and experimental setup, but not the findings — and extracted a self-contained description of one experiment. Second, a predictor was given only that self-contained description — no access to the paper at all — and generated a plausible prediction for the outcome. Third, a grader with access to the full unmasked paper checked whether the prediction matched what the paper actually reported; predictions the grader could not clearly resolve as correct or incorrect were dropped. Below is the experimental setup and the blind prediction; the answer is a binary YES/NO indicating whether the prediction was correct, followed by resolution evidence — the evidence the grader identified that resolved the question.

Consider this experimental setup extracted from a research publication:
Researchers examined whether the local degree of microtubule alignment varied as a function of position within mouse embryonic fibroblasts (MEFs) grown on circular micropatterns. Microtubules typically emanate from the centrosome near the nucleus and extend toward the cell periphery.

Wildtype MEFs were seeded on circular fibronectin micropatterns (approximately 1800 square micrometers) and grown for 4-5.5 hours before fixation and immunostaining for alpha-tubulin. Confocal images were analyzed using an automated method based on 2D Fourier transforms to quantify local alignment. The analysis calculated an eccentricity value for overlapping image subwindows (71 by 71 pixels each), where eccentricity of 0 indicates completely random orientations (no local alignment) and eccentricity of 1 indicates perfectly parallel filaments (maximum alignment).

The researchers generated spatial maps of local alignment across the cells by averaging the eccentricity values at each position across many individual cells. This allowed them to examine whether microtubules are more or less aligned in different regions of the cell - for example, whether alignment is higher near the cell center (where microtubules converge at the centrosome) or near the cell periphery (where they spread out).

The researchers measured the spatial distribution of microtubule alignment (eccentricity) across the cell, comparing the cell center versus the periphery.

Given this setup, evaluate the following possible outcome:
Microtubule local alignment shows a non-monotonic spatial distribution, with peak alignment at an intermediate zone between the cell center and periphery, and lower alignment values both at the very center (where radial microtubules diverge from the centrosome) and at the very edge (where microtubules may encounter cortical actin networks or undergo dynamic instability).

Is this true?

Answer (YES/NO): NO